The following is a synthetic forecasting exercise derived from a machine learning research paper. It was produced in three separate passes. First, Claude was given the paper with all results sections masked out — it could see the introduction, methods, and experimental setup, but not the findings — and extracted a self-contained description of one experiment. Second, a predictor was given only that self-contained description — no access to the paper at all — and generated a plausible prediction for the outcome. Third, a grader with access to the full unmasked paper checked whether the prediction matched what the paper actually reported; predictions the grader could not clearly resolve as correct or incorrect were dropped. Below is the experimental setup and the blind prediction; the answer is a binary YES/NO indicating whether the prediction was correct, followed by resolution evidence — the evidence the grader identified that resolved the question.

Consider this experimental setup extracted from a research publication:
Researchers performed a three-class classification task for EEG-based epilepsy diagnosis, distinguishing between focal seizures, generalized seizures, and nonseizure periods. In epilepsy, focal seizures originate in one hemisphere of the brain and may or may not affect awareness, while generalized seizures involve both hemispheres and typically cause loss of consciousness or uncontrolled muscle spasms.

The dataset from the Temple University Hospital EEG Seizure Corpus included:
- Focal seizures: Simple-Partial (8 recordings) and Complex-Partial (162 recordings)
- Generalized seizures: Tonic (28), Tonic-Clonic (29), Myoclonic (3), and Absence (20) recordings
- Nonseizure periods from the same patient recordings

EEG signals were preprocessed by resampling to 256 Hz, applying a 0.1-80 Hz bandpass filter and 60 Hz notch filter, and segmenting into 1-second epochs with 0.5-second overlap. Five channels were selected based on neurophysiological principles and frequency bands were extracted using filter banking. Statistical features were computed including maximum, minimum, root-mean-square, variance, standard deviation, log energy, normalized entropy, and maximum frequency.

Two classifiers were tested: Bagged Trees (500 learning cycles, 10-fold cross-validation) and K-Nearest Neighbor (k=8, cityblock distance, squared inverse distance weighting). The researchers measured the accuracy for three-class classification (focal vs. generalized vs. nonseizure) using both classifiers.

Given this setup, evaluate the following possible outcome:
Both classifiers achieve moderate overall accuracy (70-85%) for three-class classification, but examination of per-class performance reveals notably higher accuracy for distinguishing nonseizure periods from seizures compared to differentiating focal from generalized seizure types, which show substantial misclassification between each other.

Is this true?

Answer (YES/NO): NO